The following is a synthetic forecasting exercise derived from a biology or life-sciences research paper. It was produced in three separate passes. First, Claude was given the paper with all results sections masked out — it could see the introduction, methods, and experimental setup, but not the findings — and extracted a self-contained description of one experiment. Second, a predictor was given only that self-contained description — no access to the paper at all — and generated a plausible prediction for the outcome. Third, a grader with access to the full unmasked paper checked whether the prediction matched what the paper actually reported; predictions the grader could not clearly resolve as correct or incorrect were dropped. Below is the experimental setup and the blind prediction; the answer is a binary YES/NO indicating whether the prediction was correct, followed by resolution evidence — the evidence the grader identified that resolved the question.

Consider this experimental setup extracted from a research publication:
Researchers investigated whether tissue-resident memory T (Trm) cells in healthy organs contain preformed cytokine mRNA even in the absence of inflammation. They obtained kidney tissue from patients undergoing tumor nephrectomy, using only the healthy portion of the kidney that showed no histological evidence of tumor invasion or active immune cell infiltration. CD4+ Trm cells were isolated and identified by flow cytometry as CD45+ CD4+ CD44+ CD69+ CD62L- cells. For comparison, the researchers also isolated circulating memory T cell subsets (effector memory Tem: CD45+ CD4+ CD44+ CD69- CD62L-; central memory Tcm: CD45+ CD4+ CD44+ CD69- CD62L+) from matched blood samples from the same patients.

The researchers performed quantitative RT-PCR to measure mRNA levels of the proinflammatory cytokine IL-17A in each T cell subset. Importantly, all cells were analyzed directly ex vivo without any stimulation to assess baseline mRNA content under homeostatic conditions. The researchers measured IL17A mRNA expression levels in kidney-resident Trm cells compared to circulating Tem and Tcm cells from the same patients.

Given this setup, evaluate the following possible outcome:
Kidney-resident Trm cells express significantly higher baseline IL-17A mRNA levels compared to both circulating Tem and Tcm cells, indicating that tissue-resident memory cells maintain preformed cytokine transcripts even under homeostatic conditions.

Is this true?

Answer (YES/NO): YES